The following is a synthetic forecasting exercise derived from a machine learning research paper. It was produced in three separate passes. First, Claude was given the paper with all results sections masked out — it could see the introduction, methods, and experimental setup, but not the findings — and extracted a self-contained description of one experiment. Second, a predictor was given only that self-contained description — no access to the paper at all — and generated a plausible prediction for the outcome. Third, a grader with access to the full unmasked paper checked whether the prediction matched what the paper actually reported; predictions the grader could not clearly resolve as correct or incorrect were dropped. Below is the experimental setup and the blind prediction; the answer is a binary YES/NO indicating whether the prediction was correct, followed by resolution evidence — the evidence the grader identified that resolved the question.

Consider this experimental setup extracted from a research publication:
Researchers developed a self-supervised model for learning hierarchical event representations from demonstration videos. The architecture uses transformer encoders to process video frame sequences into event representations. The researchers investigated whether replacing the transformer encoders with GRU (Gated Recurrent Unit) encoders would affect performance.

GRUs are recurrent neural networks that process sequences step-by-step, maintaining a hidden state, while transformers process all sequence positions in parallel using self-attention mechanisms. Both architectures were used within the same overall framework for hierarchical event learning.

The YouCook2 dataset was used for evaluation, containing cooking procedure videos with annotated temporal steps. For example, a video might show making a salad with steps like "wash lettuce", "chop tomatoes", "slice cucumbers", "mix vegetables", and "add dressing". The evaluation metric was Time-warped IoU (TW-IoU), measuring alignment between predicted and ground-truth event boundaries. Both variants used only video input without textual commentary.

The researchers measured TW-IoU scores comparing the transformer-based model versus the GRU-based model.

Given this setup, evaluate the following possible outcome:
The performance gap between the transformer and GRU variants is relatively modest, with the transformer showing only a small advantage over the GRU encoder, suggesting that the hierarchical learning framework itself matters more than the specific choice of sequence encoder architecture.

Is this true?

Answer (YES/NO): YES